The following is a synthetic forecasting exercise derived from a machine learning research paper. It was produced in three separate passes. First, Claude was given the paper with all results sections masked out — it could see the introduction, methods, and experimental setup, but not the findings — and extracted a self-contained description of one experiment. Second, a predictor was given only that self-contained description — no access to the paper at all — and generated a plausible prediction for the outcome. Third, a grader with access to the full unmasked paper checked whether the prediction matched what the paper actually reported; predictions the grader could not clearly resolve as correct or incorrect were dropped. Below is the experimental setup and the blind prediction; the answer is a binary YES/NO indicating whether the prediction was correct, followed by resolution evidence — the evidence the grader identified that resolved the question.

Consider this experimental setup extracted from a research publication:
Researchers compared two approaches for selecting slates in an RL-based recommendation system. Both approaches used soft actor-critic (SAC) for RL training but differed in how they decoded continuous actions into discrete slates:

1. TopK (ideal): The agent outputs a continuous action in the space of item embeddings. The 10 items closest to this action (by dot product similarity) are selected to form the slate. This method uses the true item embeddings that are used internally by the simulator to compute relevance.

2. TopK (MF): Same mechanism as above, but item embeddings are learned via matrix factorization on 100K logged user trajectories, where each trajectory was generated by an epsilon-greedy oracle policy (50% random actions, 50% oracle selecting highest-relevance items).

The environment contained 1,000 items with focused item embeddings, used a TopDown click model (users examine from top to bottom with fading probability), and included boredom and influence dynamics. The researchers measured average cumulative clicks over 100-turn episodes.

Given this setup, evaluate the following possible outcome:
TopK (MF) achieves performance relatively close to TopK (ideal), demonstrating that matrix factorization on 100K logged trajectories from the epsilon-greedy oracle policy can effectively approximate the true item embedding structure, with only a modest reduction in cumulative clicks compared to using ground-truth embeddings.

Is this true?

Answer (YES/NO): NO